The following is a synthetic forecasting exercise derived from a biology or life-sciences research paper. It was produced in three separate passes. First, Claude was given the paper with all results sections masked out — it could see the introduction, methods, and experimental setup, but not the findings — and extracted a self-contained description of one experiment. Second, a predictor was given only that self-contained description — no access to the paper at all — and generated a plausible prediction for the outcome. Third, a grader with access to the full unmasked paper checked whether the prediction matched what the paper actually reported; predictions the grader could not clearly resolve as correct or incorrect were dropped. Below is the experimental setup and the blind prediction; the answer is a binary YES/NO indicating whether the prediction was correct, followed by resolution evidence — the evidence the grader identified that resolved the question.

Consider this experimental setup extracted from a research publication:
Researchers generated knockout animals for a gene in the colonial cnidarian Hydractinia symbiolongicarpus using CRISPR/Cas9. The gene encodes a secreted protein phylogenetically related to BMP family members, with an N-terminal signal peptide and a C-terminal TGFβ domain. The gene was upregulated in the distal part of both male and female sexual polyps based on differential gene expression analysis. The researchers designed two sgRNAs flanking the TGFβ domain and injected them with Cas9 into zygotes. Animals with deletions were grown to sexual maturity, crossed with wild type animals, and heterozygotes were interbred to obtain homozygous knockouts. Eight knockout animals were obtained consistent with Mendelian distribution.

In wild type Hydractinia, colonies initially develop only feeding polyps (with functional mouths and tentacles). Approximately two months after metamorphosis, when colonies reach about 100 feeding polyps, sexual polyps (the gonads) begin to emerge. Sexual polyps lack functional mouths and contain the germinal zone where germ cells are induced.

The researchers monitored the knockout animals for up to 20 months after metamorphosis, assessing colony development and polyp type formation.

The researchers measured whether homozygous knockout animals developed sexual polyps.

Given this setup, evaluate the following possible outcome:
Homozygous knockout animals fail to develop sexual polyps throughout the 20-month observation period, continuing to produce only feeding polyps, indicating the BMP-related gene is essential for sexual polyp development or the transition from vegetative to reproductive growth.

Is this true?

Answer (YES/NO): YES